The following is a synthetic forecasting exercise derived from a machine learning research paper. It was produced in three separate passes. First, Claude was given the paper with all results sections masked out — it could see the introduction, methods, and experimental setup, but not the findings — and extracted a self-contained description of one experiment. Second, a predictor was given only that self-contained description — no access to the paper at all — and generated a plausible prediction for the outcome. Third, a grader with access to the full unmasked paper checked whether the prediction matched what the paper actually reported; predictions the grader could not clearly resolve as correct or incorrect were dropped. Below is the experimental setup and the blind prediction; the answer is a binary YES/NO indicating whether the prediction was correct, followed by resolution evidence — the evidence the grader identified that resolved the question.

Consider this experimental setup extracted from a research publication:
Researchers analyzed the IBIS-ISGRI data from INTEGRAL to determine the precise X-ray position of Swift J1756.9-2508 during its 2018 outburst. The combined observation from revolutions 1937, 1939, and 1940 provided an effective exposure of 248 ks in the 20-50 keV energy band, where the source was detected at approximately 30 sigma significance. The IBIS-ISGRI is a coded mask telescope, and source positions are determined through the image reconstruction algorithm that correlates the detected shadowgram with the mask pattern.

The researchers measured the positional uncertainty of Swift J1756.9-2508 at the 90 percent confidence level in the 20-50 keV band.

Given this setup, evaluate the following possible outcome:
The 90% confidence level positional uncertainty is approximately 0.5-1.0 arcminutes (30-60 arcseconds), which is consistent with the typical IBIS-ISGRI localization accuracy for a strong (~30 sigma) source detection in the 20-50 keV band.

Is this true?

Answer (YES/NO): YES